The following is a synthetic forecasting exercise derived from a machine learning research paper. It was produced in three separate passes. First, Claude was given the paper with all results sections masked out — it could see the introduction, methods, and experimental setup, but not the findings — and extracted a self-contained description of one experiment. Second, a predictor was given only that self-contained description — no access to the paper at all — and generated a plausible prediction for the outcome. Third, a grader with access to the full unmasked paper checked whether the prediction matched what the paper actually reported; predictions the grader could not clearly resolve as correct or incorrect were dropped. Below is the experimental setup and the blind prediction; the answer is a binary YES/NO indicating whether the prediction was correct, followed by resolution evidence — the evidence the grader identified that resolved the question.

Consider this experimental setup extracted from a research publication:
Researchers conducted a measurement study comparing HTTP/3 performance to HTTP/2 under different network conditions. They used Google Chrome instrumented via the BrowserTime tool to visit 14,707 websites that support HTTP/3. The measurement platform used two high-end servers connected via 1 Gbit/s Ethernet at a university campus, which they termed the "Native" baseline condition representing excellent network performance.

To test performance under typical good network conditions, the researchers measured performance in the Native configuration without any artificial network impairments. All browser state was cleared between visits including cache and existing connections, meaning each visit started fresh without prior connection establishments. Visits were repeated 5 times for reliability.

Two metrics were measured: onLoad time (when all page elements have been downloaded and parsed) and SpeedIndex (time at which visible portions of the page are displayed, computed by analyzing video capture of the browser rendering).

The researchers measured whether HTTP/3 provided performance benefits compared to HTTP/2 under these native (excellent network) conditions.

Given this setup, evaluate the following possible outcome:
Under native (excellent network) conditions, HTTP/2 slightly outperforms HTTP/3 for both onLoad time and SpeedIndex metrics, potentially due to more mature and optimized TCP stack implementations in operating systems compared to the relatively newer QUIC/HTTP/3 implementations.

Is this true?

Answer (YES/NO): NO